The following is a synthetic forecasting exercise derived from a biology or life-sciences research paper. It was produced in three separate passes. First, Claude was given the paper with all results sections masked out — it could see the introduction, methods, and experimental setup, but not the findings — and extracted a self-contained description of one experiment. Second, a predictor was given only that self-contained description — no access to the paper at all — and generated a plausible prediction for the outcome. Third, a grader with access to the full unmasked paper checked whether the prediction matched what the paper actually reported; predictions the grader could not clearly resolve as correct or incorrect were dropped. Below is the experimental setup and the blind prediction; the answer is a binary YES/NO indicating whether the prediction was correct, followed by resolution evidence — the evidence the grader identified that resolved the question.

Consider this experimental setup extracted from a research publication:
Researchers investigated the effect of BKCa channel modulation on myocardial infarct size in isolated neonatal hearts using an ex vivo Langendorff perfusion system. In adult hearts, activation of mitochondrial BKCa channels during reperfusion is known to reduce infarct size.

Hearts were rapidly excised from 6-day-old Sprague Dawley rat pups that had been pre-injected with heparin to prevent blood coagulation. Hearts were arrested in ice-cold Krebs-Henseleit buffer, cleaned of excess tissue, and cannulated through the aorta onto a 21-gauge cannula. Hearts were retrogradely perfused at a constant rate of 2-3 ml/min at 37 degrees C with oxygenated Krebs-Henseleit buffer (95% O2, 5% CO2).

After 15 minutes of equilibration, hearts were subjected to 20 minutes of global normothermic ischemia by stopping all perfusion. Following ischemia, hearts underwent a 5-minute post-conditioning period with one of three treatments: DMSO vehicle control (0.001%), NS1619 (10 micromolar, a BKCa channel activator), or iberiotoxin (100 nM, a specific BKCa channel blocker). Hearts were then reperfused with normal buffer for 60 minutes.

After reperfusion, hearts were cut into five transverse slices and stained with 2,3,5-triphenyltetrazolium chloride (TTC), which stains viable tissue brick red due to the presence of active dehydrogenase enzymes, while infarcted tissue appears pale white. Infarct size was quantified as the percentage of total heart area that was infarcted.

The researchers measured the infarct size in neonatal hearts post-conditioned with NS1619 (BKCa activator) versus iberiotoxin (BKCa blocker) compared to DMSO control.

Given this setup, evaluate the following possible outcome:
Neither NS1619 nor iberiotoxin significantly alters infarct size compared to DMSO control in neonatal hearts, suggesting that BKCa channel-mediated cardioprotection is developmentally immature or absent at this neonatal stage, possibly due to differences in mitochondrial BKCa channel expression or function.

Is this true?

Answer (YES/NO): NO